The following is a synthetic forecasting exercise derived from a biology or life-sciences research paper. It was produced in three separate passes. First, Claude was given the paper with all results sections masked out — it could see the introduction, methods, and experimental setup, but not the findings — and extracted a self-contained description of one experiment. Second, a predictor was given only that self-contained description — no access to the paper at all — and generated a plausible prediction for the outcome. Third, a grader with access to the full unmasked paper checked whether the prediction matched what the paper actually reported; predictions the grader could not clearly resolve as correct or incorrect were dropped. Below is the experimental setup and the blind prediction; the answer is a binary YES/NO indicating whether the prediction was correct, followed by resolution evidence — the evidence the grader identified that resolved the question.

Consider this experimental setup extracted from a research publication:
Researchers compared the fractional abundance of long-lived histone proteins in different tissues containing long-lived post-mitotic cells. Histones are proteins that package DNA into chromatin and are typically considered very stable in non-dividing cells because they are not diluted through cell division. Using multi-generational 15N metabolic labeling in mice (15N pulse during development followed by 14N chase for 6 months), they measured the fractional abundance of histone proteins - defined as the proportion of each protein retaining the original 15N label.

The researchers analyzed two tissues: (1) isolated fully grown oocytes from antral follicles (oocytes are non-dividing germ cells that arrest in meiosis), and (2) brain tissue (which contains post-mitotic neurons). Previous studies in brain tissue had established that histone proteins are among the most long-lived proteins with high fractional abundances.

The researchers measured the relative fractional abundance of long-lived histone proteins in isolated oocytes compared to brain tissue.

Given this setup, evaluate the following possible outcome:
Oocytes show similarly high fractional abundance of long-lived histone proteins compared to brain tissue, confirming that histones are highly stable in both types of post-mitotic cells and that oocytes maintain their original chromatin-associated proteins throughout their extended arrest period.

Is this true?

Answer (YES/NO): NO